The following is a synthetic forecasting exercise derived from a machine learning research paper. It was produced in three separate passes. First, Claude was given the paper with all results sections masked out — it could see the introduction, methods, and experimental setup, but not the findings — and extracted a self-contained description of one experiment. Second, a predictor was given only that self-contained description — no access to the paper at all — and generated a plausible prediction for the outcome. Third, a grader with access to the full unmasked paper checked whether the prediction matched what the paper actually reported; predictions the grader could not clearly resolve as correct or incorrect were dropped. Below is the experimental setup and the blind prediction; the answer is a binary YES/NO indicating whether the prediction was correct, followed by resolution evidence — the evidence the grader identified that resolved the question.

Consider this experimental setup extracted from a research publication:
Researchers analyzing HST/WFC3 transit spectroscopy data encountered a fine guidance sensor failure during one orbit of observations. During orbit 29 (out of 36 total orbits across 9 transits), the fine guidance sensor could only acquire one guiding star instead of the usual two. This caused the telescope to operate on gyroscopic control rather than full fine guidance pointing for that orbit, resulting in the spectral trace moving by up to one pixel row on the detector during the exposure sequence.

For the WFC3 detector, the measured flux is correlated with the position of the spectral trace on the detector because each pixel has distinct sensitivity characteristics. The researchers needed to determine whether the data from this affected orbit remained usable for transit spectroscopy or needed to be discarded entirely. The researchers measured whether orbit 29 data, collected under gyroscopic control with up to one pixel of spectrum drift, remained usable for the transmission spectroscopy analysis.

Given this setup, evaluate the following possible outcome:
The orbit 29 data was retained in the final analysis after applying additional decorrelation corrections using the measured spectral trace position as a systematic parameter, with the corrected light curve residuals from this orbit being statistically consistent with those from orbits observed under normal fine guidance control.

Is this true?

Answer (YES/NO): NO